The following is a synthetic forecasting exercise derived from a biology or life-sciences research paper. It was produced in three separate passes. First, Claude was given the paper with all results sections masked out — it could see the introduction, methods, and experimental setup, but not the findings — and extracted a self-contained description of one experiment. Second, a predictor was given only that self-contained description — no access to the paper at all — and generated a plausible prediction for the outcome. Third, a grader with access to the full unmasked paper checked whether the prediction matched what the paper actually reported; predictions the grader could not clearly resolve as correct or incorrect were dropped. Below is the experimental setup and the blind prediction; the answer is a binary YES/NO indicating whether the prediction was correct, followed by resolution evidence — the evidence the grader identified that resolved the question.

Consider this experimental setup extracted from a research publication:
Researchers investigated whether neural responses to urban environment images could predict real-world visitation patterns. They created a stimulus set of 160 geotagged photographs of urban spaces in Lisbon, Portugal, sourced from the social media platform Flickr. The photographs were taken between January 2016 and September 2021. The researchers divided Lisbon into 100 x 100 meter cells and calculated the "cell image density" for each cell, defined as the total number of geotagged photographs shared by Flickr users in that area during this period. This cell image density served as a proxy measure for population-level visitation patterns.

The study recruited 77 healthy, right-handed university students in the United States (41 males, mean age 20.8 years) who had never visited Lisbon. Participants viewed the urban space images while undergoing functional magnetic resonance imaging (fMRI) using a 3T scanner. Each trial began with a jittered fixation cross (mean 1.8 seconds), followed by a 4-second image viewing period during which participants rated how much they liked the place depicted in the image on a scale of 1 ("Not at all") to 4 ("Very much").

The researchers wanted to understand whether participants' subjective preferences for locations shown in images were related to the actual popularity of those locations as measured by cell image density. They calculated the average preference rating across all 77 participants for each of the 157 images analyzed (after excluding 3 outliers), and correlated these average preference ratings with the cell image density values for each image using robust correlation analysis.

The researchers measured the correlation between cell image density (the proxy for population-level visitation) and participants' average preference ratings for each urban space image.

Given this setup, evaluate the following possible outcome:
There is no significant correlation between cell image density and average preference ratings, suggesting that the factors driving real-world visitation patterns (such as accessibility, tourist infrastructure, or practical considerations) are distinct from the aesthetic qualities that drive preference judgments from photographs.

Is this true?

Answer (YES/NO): YES